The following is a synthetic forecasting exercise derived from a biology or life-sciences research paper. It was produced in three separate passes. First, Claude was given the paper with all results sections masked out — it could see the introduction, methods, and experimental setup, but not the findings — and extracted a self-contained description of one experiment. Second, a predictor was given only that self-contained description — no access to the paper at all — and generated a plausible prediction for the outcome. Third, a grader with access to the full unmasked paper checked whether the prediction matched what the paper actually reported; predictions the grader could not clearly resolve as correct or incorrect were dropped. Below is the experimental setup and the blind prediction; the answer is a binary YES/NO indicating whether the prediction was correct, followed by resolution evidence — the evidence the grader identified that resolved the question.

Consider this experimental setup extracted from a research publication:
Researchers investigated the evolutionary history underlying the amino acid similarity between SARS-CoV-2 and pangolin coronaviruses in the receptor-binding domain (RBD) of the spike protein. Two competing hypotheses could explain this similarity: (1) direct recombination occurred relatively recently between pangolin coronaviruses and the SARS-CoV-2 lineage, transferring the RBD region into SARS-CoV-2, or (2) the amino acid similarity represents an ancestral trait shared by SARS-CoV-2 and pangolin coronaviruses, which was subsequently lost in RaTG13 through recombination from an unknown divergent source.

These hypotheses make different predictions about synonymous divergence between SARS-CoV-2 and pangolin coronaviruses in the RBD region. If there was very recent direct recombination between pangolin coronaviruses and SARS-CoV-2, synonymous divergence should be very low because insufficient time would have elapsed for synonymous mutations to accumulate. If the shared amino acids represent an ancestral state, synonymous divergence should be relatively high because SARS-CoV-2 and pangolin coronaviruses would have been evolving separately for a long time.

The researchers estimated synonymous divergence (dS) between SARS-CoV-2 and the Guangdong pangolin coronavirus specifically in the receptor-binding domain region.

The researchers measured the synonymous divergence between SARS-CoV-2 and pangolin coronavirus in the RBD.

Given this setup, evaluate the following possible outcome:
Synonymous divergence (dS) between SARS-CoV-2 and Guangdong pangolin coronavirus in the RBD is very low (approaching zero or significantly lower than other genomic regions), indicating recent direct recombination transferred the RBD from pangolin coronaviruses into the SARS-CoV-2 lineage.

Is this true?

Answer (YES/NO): NO